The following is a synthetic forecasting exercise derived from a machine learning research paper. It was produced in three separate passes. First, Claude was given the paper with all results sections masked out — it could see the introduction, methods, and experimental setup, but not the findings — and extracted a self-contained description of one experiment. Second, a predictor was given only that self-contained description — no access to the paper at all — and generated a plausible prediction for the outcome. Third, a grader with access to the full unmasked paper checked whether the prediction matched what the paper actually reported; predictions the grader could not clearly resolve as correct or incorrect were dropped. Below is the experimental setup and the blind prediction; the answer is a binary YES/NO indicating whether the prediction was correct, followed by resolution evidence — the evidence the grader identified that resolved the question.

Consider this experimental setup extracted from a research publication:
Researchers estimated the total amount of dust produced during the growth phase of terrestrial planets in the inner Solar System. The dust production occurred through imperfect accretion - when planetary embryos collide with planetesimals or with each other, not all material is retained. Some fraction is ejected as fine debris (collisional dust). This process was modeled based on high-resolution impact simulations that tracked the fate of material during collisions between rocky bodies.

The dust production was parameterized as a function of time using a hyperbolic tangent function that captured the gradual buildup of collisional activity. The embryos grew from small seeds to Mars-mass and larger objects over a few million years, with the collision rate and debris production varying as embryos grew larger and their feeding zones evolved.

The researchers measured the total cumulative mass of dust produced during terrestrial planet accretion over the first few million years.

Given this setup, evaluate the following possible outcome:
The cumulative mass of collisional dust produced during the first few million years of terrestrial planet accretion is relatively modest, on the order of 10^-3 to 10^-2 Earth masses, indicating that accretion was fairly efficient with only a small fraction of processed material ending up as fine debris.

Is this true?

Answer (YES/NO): NO